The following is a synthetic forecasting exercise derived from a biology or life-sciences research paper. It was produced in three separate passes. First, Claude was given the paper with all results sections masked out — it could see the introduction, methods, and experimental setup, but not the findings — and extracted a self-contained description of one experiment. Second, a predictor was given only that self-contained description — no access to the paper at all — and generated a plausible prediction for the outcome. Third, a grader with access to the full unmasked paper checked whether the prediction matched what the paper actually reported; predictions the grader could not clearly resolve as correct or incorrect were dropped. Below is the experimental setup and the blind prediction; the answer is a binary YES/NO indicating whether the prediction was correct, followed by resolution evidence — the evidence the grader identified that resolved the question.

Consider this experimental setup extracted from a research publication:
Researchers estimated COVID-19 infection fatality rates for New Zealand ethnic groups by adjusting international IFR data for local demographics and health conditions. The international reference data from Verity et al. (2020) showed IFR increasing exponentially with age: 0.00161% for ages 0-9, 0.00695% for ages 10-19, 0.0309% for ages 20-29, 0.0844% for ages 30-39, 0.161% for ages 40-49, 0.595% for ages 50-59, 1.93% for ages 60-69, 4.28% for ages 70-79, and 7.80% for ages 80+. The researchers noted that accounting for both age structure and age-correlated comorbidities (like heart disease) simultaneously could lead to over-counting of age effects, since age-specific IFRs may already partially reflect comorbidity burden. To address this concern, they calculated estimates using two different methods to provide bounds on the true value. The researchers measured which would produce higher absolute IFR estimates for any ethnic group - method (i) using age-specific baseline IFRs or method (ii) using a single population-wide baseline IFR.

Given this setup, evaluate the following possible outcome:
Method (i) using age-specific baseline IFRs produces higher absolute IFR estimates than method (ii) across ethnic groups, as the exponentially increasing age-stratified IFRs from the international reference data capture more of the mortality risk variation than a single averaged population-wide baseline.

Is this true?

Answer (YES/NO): NO